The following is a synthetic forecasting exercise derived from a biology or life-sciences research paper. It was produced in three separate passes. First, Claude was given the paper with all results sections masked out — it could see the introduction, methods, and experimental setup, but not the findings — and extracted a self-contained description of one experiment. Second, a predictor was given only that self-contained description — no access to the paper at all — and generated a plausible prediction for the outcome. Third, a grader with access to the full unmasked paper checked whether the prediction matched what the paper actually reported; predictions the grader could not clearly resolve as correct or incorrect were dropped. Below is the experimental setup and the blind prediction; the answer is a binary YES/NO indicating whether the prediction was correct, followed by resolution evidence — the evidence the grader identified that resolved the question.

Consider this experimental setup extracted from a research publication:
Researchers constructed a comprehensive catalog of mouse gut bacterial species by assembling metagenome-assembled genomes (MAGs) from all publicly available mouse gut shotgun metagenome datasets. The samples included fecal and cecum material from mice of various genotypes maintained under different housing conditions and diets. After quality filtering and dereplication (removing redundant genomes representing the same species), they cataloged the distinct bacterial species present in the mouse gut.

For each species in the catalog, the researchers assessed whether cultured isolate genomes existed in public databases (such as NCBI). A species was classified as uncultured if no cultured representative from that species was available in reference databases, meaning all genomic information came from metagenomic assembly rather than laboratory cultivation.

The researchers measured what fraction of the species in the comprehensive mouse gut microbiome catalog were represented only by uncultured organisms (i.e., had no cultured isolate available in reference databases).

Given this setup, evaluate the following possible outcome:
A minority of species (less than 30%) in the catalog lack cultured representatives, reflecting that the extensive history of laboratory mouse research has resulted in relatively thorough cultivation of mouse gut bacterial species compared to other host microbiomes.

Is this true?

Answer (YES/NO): NO